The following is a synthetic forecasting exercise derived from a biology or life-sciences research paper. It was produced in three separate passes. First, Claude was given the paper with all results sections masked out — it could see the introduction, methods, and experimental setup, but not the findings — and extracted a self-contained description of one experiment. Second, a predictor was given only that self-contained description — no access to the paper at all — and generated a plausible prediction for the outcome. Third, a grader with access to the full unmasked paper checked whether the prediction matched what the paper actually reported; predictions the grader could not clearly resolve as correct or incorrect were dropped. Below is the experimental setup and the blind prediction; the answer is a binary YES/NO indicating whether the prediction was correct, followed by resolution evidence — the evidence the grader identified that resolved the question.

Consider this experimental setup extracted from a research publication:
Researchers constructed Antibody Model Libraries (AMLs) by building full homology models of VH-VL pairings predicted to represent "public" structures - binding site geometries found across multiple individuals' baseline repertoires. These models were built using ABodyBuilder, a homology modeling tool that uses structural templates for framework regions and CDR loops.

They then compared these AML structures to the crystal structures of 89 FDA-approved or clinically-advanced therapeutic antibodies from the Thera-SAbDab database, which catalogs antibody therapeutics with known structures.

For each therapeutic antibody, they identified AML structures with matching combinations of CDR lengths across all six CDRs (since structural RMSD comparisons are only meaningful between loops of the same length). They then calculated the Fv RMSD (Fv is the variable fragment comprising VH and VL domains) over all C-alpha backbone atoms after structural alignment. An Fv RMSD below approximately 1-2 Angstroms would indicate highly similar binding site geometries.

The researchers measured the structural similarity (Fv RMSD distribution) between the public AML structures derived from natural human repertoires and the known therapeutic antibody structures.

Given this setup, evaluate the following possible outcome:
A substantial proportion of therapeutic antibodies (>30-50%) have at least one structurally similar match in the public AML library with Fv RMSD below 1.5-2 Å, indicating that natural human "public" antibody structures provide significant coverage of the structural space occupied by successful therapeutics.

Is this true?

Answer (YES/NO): YES